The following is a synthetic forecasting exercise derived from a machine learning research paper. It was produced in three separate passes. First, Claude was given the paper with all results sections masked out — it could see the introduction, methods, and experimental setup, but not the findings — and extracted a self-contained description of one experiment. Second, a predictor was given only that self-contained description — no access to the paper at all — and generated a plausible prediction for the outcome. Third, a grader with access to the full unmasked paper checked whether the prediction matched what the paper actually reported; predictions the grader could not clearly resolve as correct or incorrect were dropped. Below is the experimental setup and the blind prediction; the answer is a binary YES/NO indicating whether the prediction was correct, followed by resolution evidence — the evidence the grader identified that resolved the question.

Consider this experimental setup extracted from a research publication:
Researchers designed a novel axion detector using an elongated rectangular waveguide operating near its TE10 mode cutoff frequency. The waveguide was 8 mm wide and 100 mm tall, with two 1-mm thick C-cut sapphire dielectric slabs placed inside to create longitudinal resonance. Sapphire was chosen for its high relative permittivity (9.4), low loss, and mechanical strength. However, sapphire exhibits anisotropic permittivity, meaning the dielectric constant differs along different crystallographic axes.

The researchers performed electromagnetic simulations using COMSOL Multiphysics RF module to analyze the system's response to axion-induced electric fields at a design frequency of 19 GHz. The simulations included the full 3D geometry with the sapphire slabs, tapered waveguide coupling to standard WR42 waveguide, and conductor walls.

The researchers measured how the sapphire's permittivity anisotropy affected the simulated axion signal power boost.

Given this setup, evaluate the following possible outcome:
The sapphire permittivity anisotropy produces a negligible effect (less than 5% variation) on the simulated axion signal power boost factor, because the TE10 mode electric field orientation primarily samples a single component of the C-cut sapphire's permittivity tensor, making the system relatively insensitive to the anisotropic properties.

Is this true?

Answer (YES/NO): YES